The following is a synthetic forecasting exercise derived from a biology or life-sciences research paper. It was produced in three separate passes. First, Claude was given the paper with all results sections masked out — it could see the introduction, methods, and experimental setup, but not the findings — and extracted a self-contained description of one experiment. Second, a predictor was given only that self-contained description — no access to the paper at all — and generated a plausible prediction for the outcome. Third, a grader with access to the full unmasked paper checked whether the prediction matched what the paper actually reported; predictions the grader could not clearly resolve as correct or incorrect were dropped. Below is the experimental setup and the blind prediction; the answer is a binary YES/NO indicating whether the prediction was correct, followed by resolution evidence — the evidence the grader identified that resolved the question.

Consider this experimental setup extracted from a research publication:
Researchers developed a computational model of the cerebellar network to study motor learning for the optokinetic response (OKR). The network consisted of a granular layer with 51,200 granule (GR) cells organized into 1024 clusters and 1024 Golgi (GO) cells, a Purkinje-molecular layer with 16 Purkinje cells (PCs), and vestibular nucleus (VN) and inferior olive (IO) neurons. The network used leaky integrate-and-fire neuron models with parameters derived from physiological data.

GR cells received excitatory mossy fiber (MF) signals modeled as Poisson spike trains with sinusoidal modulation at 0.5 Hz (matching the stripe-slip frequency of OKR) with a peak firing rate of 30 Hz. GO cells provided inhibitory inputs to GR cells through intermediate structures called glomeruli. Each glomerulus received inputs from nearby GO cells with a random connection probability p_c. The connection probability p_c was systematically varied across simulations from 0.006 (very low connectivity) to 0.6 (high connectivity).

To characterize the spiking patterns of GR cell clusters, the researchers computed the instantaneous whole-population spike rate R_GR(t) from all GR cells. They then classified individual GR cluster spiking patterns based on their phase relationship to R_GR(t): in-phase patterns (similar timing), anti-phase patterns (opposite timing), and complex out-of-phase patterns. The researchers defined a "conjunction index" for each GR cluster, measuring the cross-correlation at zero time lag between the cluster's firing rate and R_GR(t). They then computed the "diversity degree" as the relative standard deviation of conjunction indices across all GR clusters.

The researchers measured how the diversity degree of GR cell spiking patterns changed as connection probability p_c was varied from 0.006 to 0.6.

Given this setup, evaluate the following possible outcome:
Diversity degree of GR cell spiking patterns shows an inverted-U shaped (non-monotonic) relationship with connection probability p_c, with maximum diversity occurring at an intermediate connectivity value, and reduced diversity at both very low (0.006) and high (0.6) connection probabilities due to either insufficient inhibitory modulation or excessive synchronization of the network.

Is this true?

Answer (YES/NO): YES